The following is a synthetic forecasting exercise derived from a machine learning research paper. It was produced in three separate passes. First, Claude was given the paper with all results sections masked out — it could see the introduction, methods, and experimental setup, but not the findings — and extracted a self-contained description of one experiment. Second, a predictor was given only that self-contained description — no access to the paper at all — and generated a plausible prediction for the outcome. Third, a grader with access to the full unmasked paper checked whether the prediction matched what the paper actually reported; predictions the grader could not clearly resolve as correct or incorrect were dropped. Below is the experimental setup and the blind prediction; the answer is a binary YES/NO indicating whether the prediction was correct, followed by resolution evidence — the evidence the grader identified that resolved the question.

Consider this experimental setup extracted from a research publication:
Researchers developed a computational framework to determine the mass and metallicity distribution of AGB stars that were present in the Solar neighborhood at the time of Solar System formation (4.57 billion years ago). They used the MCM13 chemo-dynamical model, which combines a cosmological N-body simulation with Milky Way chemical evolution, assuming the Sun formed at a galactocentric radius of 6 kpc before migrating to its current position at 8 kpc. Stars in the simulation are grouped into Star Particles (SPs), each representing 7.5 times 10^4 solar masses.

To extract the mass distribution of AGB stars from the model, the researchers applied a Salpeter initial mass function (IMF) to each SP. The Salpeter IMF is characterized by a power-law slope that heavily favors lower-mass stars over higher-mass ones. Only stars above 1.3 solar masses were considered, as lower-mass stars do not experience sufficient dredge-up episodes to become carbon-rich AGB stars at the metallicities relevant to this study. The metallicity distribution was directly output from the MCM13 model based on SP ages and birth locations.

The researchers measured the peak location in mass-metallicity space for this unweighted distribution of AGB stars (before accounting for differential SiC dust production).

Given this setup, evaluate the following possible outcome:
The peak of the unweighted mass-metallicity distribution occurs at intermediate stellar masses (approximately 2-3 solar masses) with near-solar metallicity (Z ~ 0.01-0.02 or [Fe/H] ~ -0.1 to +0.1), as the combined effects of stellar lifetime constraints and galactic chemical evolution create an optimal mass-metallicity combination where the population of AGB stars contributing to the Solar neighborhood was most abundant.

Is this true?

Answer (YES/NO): NO